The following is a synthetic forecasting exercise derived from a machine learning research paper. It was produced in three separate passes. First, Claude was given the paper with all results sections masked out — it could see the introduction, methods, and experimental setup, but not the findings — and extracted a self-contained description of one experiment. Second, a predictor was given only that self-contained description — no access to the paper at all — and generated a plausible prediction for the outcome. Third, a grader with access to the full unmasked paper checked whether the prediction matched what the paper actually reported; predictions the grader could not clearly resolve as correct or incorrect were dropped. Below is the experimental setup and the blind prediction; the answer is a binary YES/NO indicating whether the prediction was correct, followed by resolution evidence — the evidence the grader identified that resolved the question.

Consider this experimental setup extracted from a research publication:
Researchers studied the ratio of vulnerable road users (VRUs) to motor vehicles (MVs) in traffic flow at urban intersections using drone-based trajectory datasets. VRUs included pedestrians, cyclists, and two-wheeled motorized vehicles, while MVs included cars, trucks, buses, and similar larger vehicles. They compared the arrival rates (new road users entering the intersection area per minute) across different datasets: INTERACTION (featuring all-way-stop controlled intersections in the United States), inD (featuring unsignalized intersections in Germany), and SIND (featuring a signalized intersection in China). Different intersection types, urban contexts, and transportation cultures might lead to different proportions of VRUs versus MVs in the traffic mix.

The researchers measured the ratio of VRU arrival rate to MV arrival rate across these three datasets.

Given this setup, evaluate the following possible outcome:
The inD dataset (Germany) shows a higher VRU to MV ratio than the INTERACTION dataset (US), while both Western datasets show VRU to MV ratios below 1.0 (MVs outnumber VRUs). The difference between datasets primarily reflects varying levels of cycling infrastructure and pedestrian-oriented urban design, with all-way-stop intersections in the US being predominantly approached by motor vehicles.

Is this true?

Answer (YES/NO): YES